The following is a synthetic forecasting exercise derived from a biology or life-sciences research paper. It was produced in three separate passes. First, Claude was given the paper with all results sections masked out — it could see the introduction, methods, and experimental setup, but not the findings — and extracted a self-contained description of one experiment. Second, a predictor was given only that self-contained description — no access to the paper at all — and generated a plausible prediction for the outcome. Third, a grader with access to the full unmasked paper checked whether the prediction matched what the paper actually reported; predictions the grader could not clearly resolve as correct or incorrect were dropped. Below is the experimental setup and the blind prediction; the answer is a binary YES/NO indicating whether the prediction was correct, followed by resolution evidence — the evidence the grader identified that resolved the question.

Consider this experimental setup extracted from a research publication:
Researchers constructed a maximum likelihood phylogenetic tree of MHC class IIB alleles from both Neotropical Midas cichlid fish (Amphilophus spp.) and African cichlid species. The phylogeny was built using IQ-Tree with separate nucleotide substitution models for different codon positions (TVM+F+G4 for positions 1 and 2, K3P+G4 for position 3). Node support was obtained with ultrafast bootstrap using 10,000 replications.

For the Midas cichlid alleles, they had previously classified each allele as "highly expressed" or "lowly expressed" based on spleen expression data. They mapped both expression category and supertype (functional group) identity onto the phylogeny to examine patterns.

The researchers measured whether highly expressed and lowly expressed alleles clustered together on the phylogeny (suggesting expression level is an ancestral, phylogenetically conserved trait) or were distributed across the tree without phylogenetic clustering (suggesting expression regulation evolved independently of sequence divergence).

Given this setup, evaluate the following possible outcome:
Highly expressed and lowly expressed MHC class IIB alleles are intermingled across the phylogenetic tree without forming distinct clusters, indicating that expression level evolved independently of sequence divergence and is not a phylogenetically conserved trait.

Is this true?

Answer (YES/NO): NO